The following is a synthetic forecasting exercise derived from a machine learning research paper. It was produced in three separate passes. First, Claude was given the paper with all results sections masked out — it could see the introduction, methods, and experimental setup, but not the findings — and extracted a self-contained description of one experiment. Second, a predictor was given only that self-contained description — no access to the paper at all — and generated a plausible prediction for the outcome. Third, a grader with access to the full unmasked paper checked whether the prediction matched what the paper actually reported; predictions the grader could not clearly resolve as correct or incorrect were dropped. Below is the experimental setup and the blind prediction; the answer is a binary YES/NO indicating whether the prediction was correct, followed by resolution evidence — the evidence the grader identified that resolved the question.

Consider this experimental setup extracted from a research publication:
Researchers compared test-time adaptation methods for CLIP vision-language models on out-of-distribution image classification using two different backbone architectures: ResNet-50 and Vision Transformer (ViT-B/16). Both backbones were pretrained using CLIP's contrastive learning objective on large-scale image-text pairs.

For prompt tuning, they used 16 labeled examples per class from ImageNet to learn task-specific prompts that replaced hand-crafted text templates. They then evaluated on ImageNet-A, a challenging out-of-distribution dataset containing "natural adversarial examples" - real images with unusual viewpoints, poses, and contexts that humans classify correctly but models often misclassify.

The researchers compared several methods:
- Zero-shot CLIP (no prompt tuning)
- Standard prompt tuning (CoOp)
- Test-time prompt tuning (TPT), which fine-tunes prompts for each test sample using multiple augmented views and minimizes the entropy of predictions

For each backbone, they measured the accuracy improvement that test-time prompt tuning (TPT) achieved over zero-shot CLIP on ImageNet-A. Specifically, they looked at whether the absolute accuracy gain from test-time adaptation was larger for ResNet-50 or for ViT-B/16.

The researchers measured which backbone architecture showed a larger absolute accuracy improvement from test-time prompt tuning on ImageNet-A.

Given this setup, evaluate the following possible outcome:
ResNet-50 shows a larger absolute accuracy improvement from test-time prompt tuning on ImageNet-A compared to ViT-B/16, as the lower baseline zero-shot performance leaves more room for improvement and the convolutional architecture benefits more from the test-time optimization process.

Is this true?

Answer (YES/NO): NO